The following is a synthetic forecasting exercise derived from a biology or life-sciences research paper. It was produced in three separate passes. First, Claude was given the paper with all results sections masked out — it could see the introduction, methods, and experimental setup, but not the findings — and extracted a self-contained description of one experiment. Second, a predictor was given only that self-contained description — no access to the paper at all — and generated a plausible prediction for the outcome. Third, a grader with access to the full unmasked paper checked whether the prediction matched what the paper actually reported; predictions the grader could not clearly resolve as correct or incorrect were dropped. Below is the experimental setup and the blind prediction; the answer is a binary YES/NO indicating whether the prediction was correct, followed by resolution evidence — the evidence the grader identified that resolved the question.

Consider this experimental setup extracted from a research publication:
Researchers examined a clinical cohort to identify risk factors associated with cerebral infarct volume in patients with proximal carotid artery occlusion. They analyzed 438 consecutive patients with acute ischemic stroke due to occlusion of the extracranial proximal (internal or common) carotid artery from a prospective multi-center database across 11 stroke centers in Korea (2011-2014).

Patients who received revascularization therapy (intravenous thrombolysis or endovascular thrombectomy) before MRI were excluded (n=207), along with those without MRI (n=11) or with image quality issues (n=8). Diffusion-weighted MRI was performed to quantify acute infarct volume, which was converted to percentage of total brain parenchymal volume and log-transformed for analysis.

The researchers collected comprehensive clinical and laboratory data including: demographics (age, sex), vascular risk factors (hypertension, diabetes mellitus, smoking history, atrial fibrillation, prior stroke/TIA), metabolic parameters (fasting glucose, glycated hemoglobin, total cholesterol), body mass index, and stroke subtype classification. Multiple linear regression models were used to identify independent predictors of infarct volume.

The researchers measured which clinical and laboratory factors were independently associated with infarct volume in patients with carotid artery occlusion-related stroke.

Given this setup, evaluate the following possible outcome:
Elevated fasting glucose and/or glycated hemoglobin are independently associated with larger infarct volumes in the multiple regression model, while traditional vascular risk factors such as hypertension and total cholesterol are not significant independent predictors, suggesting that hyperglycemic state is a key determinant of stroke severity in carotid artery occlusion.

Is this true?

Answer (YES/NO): NO